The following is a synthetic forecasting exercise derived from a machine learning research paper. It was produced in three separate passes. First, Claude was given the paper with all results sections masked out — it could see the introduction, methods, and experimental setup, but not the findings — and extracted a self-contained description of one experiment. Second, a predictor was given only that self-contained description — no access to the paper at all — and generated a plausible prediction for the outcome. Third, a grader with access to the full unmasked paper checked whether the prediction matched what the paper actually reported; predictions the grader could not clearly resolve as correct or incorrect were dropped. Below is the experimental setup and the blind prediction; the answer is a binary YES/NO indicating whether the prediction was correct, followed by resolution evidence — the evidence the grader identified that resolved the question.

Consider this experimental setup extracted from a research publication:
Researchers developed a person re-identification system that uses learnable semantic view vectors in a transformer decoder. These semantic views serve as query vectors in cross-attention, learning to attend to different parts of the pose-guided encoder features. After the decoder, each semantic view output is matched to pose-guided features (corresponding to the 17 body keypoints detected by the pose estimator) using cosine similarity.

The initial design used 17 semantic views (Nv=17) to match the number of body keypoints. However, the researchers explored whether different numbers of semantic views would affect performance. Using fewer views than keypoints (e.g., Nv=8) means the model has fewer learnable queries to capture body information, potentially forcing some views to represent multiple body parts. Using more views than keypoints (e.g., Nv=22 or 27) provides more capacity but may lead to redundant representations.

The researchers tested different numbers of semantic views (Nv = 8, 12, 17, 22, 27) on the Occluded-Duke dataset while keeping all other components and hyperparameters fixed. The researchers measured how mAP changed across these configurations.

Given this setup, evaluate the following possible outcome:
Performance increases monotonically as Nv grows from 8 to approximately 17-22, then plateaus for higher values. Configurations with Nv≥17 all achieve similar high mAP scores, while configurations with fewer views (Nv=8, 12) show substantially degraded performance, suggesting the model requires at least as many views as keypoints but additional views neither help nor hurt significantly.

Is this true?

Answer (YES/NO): NO